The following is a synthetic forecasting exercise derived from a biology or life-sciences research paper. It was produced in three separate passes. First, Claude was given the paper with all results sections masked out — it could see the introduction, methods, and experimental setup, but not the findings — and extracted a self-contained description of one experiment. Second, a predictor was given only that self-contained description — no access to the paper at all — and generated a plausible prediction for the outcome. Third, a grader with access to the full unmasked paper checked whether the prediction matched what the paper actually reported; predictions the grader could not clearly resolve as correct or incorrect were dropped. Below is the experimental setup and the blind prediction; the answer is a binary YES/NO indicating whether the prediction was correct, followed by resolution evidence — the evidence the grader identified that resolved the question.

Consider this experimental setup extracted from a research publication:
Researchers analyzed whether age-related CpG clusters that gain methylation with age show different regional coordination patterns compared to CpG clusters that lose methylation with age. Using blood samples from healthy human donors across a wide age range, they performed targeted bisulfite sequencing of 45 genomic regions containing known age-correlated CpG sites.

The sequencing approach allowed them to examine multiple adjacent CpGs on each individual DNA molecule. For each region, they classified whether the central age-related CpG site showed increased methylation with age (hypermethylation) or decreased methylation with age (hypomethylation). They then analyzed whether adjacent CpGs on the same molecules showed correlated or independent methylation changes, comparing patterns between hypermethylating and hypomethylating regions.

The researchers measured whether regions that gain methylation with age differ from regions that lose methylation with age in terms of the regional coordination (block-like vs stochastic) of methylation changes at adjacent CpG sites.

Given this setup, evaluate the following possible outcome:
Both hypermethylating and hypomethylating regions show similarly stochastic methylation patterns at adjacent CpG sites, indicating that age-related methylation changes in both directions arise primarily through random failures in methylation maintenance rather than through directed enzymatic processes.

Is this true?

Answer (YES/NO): NO